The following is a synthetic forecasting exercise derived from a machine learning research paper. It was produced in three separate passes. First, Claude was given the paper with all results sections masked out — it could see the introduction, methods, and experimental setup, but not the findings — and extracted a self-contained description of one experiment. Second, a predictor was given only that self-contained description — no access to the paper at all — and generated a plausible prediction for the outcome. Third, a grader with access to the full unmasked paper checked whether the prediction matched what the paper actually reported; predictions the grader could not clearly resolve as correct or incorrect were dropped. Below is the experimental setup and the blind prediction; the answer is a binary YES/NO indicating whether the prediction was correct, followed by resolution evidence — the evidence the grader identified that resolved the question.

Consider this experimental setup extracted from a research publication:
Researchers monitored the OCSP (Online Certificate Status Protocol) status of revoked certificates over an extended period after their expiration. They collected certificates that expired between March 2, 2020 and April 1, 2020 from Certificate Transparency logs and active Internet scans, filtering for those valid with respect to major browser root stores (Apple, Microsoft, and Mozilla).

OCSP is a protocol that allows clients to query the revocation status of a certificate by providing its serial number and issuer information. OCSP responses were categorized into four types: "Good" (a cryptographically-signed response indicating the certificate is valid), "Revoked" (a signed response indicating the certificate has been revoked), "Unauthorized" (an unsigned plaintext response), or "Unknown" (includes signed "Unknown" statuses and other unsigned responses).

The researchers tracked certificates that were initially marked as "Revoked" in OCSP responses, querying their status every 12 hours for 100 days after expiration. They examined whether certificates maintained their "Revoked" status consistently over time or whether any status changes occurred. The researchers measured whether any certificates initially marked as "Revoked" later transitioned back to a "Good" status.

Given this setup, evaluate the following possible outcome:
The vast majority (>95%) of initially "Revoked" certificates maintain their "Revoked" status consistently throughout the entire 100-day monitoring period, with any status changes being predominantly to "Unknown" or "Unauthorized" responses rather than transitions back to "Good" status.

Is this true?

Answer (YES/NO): NO